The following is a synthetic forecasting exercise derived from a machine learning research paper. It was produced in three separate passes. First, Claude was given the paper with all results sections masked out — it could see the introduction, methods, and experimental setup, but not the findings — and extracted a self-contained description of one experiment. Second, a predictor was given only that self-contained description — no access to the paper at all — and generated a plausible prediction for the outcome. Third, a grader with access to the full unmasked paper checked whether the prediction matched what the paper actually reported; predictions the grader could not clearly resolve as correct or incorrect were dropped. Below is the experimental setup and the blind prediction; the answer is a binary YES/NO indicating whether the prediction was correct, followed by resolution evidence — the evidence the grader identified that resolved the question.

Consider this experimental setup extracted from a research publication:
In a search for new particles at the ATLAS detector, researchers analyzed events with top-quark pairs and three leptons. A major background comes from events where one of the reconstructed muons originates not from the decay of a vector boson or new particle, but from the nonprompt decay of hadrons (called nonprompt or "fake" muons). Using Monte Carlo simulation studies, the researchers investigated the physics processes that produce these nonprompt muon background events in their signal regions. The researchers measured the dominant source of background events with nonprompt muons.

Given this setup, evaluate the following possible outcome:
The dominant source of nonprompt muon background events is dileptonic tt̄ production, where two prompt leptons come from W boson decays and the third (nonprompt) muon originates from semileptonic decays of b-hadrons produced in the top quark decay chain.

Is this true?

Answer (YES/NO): YES